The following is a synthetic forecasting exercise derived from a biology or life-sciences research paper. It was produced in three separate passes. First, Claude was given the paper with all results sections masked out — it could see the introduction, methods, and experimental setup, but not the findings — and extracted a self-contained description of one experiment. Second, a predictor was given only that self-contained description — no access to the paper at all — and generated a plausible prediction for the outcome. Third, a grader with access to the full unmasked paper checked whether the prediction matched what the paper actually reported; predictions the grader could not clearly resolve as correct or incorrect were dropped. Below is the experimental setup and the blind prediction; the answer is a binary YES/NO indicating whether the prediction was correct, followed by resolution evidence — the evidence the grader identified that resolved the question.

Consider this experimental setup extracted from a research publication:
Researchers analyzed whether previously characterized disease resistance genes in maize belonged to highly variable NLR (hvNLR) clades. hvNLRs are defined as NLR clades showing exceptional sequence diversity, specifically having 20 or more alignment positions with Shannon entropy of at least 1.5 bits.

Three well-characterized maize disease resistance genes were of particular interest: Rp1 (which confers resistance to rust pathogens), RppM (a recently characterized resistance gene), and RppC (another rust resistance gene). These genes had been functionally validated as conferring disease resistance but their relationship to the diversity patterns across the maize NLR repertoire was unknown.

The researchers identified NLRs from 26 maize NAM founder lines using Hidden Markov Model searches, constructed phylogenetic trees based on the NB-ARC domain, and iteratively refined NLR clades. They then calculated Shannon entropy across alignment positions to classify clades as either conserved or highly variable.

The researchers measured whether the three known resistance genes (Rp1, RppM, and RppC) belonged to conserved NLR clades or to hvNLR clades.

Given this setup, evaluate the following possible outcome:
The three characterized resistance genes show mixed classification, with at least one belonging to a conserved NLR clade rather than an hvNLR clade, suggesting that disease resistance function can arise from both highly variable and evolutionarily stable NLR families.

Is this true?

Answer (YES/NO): NO